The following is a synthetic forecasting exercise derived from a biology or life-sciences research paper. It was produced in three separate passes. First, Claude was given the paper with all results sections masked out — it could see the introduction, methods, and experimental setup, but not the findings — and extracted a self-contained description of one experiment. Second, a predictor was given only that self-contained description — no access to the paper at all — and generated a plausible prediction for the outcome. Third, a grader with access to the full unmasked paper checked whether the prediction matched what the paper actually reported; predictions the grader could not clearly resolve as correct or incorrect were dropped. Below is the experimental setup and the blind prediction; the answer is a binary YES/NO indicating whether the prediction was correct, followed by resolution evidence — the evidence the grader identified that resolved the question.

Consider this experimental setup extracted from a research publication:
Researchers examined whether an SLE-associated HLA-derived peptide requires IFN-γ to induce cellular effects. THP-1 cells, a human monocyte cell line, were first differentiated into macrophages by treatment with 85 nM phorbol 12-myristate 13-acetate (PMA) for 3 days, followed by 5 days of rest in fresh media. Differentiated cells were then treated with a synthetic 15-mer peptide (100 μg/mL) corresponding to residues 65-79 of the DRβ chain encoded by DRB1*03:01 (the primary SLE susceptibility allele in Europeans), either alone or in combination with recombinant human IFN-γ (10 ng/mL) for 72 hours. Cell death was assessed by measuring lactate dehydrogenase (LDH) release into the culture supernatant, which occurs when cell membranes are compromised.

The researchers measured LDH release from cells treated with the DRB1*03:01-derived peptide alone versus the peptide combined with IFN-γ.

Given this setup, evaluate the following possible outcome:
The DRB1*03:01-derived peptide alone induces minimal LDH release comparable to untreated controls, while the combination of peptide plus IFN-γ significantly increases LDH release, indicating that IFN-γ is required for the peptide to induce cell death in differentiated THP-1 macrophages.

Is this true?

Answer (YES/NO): YES